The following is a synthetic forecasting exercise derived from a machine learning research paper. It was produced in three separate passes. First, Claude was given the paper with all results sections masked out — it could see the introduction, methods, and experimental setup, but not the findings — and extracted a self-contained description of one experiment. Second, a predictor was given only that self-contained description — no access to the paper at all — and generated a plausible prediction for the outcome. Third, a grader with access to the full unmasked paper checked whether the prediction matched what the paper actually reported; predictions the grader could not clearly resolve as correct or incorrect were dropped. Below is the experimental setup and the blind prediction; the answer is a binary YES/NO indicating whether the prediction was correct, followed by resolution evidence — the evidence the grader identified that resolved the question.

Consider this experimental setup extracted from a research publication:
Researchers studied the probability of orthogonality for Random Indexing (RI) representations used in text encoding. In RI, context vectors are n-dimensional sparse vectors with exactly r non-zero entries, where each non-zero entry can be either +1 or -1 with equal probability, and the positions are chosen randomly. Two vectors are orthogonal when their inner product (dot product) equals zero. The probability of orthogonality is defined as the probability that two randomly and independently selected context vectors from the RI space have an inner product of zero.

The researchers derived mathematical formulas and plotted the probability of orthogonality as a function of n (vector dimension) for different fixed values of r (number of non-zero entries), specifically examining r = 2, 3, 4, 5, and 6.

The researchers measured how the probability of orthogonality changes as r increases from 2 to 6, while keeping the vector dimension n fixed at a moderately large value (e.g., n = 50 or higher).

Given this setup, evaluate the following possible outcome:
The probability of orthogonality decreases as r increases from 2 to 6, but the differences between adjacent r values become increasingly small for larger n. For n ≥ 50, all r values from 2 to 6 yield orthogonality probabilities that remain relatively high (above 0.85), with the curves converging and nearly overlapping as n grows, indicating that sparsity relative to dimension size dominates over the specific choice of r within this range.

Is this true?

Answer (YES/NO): NO